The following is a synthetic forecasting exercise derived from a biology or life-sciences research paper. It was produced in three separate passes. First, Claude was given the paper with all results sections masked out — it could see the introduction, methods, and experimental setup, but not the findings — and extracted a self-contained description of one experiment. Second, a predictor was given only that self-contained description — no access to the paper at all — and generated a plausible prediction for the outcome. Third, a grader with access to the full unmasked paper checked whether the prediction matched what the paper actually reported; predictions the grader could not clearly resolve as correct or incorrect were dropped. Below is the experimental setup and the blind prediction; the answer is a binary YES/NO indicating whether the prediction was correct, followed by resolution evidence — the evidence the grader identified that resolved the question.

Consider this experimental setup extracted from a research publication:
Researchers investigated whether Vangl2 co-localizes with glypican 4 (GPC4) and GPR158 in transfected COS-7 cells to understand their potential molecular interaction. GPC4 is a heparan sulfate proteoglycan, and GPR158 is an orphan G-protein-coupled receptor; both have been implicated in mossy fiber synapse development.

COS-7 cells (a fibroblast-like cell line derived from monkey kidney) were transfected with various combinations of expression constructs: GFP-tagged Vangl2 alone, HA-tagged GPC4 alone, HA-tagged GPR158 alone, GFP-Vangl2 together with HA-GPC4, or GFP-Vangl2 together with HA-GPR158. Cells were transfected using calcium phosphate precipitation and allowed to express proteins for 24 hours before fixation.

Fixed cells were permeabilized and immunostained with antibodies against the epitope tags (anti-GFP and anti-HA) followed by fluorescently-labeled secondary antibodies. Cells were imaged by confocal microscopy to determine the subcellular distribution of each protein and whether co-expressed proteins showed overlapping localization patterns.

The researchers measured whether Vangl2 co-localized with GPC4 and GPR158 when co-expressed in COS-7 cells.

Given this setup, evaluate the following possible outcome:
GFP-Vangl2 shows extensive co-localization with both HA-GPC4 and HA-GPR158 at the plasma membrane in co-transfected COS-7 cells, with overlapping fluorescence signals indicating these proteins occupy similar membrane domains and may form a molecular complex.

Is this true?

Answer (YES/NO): NO